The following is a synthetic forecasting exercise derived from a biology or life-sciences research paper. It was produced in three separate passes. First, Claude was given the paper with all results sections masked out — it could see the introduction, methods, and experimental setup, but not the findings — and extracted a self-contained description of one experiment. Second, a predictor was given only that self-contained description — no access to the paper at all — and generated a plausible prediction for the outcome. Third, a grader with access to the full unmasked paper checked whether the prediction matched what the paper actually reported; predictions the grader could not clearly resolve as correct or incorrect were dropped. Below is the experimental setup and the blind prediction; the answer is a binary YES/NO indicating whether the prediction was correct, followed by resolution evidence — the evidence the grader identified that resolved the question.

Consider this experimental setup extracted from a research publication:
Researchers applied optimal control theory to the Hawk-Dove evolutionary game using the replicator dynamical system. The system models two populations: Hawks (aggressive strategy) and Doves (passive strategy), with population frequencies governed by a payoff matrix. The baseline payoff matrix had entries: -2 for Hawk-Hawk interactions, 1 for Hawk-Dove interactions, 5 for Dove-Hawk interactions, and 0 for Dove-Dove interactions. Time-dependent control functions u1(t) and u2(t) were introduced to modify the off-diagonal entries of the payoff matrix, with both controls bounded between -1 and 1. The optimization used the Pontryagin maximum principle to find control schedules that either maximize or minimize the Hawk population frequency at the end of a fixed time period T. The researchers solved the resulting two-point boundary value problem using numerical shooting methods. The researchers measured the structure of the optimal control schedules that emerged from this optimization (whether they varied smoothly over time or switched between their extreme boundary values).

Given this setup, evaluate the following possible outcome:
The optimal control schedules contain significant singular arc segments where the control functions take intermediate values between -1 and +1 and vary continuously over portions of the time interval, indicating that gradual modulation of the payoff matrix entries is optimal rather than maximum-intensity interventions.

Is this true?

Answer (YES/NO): NO